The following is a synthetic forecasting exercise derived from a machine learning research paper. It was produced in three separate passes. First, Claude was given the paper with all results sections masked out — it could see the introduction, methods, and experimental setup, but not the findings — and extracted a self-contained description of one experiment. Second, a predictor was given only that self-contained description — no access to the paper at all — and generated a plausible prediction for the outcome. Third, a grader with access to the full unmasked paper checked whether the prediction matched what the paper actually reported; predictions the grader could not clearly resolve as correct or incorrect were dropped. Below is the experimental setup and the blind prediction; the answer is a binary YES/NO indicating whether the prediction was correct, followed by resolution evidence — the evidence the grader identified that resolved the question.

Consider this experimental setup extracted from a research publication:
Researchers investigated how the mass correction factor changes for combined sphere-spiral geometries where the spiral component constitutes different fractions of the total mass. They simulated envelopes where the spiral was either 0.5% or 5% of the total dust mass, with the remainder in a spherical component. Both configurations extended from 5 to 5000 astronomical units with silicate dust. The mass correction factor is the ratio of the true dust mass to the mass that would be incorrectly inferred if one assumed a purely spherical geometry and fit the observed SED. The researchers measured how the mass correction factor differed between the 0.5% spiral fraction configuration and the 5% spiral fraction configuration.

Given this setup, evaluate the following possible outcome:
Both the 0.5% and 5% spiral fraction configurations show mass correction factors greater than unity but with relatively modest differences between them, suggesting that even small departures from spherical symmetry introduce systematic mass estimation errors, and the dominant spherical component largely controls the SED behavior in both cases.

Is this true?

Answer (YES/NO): NO